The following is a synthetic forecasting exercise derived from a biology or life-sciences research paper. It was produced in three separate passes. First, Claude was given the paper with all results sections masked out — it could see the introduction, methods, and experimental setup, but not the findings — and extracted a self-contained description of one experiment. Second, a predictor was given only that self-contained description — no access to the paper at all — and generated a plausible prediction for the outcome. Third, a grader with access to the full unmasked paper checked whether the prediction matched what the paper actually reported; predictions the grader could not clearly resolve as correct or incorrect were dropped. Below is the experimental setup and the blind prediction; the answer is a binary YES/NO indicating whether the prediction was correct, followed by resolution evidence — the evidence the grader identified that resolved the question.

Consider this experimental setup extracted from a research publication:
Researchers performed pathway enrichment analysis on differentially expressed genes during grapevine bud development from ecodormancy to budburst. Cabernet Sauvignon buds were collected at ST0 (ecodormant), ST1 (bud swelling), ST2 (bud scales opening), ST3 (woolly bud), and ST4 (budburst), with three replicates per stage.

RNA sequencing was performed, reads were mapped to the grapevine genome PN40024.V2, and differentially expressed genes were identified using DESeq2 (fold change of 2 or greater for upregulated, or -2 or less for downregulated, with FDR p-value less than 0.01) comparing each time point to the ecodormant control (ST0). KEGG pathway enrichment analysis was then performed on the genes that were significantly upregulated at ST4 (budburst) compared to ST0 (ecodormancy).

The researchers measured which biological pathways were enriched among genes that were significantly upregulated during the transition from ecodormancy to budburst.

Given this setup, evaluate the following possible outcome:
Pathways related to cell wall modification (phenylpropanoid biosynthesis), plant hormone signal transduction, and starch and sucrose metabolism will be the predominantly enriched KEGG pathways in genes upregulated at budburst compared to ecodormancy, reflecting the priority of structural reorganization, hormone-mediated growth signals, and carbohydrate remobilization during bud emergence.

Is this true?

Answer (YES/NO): NO